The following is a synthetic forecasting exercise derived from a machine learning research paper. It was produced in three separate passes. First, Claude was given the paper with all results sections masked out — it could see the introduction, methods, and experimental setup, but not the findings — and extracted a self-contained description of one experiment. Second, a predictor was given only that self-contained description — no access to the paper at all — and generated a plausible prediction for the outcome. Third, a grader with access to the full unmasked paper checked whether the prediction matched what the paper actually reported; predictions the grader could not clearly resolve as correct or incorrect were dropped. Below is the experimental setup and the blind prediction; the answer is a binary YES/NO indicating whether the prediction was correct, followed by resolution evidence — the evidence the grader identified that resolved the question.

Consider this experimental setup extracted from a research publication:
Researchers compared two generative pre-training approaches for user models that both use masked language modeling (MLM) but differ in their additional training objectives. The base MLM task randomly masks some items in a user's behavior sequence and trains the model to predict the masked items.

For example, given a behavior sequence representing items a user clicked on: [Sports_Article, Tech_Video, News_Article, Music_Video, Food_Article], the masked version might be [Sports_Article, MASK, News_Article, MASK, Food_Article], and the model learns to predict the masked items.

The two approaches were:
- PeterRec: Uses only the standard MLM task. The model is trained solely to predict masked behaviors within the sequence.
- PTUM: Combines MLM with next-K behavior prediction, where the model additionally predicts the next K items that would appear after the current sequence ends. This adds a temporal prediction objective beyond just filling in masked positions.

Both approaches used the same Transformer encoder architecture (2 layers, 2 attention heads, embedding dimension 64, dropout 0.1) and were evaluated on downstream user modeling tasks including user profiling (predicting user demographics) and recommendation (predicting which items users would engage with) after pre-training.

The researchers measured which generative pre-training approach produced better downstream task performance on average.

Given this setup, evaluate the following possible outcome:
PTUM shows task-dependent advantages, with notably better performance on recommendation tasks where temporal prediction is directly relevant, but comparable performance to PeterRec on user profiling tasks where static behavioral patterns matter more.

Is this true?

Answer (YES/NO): NO